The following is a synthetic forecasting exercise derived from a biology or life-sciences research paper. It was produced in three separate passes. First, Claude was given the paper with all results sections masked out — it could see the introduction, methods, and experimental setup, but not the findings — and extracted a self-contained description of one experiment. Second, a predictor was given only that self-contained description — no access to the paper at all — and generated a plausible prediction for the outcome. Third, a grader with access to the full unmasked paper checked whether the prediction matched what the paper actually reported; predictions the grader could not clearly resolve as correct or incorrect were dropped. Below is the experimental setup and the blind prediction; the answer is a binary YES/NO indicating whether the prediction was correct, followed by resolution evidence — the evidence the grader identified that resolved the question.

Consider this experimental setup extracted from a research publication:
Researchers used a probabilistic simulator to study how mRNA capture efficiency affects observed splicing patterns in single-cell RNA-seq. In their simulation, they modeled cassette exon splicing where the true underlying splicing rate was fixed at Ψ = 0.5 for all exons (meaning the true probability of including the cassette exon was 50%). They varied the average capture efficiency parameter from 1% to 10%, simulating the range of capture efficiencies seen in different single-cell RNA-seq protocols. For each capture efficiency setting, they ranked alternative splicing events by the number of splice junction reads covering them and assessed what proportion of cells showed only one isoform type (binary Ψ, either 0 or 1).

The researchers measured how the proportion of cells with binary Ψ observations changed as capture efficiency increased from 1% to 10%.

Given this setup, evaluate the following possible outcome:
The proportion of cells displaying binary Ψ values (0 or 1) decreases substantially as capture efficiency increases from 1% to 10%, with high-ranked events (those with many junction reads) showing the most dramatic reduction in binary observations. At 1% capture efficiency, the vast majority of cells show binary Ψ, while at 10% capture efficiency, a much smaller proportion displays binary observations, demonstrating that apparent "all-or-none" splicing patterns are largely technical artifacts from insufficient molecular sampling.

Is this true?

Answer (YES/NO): NO